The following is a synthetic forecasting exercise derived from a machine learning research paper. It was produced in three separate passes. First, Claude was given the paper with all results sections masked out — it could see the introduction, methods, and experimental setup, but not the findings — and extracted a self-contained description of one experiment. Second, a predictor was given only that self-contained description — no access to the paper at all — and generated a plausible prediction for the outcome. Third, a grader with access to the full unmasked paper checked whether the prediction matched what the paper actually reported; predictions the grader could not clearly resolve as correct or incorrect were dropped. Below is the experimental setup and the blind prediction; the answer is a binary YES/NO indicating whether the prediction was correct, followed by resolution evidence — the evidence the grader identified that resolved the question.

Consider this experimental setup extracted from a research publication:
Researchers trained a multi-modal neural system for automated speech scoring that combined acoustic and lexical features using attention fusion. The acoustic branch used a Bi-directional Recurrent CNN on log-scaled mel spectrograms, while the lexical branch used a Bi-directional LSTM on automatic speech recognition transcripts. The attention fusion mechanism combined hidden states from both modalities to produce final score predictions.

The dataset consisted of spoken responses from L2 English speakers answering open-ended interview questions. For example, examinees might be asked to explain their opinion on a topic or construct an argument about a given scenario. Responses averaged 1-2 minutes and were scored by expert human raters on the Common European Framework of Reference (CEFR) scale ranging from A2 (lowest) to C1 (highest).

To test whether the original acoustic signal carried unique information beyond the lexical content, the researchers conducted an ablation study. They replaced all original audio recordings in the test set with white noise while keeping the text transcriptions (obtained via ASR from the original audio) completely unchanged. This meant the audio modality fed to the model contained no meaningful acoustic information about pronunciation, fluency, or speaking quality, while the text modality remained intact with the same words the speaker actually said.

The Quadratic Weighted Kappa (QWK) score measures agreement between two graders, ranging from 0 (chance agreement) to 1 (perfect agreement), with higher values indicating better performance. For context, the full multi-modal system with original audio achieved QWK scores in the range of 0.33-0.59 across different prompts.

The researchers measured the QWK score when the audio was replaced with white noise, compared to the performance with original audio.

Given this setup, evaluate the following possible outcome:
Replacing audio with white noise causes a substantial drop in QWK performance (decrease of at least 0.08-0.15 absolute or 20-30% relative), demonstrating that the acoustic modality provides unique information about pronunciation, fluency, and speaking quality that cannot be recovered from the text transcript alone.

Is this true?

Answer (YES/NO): YES